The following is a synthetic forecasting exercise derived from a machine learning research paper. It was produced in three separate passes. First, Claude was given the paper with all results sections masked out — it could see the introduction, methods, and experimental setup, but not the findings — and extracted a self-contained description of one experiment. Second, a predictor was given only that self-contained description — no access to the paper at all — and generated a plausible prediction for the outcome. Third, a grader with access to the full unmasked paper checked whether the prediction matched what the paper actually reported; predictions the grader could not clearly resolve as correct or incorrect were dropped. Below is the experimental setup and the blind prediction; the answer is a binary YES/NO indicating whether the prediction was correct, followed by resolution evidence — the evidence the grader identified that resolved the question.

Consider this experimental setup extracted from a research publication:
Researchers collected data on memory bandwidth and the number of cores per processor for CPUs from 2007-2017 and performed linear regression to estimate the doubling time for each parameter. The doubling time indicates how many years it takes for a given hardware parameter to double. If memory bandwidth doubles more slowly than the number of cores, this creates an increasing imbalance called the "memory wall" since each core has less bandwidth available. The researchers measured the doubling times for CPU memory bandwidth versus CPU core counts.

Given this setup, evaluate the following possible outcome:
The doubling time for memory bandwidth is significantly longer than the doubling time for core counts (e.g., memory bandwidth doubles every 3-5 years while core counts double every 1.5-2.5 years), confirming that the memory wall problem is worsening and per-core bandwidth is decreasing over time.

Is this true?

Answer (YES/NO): NO